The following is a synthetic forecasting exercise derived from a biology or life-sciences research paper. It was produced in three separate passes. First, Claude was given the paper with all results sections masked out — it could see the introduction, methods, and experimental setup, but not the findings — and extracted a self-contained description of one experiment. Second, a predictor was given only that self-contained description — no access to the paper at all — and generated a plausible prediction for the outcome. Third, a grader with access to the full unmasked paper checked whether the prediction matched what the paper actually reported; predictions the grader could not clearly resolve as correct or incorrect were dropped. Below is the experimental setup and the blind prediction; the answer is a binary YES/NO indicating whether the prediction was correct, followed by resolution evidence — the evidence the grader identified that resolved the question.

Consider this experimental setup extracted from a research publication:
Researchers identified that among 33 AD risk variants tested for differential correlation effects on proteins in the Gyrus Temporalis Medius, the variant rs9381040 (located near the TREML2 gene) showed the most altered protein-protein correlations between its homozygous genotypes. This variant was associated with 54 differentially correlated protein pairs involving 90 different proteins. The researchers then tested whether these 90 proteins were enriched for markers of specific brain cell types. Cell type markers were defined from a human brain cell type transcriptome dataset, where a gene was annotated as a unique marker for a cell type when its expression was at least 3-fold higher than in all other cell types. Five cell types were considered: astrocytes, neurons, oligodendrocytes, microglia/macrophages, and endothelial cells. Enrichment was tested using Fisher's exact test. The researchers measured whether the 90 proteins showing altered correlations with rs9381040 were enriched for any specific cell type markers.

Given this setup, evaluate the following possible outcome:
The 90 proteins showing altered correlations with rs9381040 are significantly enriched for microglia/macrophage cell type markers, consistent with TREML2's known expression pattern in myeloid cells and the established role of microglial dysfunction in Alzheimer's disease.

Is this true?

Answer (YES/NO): NO